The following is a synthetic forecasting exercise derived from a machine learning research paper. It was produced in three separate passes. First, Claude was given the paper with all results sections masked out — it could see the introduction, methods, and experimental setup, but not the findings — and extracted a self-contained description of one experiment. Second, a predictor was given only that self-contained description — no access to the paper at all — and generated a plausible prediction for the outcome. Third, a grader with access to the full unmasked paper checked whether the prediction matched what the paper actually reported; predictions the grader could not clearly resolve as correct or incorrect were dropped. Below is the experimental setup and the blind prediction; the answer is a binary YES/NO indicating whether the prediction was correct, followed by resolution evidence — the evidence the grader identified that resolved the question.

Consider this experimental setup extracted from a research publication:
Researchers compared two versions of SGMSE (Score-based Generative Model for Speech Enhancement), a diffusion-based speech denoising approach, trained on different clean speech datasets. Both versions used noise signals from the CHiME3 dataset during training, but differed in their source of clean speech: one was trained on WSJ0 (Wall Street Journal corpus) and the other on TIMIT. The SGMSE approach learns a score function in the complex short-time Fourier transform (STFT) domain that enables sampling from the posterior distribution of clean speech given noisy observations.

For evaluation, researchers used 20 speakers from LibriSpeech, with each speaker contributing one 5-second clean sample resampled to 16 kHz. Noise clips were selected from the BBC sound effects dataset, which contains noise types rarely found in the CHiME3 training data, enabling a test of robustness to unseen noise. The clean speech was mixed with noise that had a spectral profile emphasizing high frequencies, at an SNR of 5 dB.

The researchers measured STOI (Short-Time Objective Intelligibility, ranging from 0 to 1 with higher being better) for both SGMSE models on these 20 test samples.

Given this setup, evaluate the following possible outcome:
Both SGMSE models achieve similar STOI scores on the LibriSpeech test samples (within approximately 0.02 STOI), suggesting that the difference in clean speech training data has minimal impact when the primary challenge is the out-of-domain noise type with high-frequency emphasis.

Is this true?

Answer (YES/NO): YES